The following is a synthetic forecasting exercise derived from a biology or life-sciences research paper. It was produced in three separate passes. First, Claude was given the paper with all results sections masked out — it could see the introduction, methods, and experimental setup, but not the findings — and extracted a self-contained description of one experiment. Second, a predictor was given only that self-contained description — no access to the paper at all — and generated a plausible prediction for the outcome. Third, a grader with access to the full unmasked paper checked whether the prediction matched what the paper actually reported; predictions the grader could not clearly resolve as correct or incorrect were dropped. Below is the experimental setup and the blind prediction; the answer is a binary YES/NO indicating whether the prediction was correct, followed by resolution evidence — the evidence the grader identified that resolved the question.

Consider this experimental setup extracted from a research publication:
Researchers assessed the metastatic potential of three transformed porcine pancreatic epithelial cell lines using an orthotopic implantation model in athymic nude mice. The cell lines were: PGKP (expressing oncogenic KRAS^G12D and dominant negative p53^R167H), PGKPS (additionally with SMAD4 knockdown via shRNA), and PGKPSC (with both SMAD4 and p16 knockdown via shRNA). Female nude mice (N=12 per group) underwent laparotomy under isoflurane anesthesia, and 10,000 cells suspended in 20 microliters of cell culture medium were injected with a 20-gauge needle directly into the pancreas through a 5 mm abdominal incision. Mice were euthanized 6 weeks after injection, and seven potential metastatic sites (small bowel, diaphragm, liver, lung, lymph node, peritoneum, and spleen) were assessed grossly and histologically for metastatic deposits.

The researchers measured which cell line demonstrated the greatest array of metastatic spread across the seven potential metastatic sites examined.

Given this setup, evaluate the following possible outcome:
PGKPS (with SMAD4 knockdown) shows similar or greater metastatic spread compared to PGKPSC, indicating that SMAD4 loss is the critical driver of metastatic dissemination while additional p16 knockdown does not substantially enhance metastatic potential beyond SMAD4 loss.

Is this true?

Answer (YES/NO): NO